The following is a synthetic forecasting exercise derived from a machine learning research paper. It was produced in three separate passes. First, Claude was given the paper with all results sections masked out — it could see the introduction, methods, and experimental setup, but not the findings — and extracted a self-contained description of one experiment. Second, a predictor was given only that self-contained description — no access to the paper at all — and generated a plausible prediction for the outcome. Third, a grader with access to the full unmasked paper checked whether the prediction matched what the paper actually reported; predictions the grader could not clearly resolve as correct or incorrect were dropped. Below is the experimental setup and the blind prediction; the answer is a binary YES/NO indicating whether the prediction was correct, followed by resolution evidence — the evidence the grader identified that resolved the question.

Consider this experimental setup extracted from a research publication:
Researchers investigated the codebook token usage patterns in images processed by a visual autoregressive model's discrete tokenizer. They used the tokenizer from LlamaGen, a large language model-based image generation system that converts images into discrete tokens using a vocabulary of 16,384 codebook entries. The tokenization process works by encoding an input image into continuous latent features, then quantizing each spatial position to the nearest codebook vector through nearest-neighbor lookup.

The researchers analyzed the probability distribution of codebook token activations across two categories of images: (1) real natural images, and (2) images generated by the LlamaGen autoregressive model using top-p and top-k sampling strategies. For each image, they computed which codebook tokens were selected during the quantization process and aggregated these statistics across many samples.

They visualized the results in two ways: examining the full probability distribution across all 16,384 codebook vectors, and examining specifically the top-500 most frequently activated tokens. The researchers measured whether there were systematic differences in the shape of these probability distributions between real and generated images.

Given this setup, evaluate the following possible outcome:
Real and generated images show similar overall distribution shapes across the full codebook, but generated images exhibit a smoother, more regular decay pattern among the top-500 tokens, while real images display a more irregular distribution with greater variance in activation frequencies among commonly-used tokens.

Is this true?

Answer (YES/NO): NO